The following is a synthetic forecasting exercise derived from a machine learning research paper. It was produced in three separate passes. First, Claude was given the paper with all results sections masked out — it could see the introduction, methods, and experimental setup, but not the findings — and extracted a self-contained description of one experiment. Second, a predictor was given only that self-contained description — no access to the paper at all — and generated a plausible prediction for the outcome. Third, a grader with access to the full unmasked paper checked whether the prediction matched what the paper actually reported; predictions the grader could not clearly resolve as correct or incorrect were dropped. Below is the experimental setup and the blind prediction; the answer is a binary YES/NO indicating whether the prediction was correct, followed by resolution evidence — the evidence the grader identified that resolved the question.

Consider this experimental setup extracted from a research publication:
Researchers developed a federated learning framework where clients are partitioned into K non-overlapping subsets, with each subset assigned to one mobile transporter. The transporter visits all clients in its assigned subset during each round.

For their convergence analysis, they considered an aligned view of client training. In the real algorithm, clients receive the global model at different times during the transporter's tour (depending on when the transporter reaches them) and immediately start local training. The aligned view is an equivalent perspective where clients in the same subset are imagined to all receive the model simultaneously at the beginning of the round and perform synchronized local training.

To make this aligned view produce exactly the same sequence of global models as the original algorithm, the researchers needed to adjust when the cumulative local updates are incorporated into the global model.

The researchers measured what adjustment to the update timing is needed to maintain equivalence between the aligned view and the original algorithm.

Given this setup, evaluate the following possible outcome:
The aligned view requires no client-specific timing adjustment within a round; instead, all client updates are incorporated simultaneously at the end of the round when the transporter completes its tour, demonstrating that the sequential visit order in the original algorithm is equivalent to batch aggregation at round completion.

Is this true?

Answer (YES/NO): NO